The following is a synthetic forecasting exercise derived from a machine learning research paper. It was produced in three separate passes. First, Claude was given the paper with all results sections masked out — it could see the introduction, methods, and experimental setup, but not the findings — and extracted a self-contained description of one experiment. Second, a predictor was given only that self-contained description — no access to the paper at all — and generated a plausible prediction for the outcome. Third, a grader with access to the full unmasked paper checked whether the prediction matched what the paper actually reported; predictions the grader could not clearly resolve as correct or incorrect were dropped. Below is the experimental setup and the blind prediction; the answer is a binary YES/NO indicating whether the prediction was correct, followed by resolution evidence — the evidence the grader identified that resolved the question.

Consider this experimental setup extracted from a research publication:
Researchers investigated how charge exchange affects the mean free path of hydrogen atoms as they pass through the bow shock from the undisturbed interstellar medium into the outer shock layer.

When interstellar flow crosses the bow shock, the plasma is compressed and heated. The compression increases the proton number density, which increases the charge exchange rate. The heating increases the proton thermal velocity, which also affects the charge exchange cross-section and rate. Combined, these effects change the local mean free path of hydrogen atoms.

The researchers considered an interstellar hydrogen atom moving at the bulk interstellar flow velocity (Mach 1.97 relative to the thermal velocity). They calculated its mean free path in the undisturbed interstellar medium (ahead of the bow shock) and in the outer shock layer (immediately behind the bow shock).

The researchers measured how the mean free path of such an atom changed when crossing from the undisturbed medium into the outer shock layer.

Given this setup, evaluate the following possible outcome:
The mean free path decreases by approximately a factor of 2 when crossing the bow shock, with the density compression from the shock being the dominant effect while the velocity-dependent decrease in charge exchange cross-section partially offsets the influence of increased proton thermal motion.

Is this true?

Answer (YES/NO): NO